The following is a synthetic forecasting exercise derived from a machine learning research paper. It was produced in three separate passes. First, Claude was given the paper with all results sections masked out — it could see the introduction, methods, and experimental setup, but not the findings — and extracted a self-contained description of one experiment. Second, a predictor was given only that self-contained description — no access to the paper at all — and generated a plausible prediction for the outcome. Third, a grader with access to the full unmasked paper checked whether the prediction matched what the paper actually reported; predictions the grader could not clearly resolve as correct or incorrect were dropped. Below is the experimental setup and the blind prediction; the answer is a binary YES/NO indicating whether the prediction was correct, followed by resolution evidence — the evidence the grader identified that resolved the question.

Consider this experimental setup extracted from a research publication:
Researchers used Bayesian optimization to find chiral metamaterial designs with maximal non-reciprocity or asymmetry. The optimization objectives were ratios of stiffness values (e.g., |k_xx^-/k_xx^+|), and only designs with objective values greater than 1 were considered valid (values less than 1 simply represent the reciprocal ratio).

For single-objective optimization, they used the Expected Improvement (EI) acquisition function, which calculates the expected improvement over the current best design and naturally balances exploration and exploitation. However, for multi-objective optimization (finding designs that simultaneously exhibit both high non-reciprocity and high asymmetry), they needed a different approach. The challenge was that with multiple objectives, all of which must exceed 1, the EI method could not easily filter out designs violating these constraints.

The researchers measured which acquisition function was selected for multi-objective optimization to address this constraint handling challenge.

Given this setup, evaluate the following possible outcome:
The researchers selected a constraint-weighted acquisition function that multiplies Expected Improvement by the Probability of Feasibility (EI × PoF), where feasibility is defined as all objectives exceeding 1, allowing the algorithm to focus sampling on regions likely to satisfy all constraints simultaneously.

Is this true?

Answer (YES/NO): NO